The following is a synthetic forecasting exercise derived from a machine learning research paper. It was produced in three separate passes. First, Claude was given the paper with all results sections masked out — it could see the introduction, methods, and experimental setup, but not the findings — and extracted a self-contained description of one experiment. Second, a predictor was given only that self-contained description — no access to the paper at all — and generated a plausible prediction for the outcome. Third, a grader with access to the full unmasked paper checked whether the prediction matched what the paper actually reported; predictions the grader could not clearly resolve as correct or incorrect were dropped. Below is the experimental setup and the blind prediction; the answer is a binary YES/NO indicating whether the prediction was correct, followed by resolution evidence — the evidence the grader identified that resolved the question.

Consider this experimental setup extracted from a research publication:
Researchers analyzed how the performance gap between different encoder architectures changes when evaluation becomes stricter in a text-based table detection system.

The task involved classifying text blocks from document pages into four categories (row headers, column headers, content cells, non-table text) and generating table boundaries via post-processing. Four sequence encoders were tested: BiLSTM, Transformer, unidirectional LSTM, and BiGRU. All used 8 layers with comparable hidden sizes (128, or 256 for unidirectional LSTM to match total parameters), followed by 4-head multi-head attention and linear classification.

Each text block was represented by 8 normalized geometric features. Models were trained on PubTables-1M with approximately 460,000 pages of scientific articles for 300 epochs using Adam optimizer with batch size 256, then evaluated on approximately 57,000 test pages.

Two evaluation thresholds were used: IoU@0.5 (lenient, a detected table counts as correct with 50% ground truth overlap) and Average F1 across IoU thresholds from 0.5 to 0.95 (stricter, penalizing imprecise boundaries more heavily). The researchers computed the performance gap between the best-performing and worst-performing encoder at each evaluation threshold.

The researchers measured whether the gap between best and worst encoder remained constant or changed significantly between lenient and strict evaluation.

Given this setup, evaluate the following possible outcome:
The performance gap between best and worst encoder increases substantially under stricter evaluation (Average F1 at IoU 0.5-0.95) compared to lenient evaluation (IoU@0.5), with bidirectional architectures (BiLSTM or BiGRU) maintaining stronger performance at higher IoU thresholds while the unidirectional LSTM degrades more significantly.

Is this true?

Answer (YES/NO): YES